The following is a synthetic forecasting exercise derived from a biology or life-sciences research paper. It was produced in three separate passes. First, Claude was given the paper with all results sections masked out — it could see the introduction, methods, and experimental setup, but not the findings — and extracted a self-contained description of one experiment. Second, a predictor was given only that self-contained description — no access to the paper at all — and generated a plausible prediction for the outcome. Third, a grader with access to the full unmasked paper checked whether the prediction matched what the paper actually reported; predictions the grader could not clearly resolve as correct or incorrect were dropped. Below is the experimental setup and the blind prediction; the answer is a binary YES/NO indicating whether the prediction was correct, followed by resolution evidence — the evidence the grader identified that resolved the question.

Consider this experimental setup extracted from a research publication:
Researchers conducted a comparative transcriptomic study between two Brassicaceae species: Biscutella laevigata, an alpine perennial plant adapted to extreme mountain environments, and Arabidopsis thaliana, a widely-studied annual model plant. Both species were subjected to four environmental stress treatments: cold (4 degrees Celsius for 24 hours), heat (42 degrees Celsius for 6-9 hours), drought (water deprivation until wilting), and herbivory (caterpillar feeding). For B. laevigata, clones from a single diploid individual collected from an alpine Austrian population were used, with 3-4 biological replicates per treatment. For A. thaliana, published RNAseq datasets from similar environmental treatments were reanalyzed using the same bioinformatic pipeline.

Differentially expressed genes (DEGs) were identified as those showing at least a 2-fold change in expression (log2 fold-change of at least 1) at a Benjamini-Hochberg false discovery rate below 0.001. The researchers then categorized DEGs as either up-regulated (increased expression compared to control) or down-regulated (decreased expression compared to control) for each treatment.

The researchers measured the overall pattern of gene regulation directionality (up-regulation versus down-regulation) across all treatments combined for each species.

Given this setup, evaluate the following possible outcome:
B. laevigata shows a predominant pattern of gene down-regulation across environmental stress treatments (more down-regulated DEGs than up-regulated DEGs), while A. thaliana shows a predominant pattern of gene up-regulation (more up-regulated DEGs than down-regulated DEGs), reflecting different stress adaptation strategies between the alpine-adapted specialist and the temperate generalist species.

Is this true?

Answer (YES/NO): NO